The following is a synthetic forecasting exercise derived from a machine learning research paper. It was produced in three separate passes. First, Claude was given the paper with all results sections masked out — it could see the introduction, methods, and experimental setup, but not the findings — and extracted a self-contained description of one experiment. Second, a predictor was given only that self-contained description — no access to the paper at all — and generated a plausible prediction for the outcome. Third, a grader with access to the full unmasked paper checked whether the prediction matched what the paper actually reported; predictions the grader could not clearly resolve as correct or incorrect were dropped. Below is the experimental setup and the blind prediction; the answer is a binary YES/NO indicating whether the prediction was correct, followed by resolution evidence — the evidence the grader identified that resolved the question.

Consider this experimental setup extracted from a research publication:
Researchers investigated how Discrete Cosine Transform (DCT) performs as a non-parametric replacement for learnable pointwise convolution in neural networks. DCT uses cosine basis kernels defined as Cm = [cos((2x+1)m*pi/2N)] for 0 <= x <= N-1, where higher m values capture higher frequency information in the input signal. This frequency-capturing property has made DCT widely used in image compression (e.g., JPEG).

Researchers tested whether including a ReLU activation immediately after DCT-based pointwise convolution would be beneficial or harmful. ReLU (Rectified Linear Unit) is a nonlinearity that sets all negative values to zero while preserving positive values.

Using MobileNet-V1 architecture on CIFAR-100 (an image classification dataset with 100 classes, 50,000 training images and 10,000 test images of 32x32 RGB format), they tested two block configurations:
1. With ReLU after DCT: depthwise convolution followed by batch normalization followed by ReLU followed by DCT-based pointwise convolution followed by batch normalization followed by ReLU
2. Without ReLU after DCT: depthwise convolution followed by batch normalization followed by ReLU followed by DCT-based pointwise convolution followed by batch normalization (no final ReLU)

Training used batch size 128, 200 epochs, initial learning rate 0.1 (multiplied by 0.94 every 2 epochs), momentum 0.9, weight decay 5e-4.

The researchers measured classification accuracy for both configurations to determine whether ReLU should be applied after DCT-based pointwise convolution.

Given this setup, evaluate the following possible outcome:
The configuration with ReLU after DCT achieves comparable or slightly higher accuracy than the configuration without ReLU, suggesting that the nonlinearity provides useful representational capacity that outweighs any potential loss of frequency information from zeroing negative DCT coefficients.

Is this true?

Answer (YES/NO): NO